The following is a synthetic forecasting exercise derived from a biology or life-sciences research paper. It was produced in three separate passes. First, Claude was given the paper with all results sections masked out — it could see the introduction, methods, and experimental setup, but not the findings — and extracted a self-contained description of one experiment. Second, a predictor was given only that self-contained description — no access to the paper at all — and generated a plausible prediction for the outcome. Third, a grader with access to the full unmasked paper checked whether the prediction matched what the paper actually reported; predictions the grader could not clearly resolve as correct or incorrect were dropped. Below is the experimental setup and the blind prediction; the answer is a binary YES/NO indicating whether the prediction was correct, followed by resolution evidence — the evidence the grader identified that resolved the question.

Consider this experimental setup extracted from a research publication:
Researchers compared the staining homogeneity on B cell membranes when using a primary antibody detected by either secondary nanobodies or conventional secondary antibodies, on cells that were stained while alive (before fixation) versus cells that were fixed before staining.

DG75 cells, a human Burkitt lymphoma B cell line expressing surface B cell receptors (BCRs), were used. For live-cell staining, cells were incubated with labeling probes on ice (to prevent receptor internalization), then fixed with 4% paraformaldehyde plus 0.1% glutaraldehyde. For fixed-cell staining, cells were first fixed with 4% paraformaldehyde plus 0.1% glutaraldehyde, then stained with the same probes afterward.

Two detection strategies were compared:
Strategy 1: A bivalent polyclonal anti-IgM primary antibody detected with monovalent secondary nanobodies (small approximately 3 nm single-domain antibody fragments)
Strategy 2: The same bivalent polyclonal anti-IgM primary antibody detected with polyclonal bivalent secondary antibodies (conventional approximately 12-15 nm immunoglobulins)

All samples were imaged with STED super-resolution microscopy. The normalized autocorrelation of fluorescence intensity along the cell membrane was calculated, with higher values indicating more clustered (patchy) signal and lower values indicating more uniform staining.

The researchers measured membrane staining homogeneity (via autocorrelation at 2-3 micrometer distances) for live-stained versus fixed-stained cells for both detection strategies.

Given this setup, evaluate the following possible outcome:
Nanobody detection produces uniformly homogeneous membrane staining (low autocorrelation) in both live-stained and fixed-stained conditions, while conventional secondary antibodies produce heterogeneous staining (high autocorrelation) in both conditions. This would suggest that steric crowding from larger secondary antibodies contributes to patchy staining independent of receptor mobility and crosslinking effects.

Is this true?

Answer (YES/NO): NO